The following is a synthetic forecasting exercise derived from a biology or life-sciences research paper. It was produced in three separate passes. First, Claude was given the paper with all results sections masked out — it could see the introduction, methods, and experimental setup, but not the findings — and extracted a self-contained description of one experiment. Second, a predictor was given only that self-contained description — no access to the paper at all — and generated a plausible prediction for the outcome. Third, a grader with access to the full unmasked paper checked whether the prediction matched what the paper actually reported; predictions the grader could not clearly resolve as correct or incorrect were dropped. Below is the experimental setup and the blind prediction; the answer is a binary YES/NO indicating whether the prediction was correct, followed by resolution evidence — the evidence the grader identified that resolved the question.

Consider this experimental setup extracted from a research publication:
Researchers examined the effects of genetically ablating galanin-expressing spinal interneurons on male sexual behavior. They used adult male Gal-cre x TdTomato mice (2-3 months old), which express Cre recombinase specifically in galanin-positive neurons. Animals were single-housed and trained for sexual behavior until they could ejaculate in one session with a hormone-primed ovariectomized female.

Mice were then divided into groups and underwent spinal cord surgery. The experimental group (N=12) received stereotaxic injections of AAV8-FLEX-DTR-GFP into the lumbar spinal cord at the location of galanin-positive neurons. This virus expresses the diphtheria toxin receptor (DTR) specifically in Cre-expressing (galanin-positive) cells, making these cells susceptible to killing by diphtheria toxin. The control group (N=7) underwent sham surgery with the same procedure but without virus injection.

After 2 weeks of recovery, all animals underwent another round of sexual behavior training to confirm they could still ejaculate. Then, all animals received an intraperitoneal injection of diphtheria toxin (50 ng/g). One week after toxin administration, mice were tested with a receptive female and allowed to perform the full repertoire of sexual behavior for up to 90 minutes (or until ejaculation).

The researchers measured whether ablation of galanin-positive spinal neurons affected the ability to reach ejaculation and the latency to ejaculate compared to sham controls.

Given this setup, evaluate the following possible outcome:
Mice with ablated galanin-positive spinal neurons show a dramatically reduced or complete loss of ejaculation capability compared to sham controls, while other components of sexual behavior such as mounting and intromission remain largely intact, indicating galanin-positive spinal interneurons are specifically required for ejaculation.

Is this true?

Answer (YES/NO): NO